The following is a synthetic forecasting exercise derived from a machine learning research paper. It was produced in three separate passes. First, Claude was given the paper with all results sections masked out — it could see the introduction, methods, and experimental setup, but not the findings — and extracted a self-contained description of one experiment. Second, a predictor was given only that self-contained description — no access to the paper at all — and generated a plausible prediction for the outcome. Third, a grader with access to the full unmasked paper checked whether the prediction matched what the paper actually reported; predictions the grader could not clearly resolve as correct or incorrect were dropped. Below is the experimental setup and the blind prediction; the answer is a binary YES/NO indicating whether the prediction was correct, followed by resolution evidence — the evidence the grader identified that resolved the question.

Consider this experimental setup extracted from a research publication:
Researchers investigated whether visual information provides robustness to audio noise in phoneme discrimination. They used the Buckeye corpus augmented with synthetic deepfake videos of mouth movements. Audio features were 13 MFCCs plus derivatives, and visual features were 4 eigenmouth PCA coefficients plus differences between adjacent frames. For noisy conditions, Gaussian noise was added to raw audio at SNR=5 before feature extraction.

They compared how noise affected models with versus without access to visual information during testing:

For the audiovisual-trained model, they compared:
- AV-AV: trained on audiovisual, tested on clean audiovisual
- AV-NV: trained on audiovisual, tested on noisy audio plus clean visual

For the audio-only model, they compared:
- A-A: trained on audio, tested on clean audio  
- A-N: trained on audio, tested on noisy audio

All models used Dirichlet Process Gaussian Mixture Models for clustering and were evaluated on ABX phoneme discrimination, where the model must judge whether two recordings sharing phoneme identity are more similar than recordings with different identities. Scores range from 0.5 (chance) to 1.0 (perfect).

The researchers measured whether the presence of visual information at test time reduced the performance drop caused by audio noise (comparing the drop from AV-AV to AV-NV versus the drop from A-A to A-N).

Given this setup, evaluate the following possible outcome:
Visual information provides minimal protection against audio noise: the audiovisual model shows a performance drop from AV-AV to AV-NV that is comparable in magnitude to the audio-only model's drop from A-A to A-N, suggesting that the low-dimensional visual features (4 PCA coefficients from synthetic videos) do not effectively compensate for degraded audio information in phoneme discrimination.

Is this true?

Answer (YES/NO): NO